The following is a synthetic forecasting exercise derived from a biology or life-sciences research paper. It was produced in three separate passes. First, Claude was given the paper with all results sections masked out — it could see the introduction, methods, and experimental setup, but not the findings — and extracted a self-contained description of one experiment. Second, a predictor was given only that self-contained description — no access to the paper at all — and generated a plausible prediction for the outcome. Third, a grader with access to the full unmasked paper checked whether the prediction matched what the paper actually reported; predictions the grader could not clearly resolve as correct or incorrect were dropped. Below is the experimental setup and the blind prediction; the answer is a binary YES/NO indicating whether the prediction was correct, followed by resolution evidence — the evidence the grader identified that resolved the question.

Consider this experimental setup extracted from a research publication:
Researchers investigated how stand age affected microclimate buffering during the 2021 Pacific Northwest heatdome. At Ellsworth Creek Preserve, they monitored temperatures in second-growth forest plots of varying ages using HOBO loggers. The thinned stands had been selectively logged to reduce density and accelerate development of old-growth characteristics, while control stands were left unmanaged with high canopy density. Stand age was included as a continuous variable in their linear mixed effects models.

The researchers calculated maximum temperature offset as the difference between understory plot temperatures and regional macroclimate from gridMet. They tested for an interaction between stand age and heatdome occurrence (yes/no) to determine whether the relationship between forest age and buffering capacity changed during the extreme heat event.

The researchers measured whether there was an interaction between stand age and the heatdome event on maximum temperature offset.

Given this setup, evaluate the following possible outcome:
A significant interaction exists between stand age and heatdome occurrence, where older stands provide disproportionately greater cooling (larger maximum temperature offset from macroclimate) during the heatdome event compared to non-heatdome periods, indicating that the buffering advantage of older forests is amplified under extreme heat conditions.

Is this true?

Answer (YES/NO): NO